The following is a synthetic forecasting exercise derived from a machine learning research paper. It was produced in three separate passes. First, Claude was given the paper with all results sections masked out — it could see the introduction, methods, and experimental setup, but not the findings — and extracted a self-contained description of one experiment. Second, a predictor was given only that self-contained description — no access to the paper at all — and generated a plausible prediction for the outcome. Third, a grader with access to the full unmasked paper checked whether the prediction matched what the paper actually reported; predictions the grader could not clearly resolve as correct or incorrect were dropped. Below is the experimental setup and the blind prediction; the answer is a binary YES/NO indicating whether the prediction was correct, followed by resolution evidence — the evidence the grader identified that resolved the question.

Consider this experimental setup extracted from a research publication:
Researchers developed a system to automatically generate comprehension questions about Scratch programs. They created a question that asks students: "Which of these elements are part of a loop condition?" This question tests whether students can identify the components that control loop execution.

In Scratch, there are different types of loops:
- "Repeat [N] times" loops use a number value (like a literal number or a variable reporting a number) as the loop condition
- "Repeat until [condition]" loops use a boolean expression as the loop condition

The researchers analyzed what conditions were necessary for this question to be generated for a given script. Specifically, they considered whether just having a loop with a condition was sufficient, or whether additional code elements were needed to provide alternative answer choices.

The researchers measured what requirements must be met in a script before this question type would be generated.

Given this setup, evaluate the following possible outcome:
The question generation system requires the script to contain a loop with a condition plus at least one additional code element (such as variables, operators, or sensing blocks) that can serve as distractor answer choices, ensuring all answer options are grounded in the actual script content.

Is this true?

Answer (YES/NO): YES